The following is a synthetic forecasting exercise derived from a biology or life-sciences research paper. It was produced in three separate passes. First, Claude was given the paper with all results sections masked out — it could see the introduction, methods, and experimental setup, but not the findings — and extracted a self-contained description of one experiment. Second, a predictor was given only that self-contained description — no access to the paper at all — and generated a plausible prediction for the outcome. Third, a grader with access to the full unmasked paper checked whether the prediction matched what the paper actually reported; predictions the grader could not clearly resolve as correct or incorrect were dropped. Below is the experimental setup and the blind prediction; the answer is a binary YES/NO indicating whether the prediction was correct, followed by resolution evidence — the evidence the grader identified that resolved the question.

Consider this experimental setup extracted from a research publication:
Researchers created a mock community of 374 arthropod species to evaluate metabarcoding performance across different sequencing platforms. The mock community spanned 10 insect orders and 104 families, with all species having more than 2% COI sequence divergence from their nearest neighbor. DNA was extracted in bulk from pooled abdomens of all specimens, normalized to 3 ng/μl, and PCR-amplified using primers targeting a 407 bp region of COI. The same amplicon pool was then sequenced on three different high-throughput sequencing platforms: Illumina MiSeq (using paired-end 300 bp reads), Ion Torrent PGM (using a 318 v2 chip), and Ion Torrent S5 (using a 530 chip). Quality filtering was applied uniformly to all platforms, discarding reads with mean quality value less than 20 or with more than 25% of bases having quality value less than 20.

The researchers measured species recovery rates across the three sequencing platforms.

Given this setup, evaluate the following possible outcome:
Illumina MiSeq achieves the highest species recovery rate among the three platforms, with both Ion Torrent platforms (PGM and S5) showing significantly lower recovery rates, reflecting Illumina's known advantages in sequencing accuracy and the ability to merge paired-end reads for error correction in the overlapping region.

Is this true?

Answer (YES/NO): NO